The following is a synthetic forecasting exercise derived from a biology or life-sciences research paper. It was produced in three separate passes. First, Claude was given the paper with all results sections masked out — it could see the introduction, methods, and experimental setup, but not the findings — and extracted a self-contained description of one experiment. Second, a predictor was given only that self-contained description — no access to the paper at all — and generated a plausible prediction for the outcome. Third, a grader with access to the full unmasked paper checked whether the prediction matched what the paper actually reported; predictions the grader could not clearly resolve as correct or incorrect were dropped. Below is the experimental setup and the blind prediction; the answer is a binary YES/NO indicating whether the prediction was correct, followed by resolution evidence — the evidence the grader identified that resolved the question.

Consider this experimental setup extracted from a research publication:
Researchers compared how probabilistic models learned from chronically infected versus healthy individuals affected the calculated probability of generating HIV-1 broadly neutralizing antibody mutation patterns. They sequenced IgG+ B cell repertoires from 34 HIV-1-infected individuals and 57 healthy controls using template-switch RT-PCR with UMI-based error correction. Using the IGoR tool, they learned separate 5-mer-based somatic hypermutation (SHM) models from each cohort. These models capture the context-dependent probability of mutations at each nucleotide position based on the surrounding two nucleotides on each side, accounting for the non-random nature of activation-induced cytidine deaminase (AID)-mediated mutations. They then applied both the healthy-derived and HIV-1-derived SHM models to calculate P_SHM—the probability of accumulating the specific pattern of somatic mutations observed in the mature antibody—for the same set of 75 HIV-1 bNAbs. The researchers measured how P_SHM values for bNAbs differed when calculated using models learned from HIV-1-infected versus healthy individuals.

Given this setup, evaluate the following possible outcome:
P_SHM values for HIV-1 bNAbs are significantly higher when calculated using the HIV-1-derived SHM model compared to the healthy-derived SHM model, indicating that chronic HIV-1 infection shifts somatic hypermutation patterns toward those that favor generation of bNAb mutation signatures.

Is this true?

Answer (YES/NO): NO